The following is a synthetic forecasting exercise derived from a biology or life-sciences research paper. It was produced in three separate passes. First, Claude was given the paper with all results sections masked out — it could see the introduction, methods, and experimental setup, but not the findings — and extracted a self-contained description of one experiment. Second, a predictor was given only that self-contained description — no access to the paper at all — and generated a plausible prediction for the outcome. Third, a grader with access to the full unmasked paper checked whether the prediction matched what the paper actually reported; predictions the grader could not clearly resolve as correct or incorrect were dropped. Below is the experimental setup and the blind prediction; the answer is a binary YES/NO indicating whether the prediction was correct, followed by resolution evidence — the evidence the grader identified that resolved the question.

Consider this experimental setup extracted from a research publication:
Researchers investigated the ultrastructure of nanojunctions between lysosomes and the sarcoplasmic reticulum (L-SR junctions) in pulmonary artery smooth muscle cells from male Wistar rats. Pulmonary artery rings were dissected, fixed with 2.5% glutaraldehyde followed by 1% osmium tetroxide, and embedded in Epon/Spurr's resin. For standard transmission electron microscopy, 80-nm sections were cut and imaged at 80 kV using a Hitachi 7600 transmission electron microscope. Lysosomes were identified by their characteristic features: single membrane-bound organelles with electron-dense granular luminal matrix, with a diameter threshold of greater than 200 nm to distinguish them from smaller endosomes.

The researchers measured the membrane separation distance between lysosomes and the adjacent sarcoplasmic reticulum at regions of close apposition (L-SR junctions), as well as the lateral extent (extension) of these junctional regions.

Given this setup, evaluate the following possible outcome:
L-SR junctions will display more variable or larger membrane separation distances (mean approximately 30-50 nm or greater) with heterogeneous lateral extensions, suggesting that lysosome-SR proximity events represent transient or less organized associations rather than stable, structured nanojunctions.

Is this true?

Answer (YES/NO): NO